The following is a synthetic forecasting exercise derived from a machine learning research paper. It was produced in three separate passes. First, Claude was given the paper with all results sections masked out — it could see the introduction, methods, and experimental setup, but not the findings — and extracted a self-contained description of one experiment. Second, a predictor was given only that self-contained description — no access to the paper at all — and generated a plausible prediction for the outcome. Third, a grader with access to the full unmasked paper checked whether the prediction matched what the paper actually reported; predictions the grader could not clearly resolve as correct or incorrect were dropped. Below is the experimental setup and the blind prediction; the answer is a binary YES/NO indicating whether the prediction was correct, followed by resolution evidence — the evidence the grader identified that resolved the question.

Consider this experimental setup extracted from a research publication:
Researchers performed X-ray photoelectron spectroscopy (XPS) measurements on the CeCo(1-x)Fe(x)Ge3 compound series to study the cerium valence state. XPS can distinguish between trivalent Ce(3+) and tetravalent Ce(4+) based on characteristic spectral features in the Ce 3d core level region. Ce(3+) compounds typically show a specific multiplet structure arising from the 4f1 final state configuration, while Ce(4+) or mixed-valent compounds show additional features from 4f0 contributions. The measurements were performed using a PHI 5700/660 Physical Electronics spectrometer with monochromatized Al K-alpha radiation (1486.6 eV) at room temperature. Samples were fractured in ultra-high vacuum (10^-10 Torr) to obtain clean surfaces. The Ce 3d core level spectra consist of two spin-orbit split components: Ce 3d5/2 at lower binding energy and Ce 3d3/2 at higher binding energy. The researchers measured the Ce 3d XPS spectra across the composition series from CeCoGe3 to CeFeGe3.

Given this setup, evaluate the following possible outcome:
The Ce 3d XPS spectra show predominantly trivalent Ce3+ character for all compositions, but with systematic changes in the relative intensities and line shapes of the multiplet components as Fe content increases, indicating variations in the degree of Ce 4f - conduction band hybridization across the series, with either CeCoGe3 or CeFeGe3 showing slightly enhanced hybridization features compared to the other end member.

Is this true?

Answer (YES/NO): NO